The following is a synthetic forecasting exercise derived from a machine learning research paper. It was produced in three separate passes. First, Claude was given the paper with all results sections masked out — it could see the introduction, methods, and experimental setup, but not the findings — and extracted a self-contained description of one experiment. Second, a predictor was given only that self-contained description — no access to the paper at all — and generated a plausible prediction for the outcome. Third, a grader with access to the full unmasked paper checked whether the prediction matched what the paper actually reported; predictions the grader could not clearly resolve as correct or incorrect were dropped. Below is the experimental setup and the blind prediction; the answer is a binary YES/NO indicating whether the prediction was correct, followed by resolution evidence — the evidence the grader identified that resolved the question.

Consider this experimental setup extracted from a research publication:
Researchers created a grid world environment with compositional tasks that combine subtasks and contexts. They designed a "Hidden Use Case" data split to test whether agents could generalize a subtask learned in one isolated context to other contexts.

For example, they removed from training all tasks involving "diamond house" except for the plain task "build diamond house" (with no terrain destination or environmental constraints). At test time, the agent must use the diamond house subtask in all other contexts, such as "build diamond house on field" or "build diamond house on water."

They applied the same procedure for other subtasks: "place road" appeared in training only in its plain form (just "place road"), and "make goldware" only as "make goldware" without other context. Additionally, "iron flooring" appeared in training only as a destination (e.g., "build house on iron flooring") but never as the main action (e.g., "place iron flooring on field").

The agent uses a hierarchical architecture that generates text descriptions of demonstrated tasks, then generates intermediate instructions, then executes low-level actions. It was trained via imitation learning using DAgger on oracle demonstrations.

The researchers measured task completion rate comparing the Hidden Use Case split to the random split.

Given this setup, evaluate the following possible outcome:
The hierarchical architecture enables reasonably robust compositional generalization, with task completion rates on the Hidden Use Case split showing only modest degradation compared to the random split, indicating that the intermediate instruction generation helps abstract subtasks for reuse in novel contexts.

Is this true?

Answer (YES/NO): NO